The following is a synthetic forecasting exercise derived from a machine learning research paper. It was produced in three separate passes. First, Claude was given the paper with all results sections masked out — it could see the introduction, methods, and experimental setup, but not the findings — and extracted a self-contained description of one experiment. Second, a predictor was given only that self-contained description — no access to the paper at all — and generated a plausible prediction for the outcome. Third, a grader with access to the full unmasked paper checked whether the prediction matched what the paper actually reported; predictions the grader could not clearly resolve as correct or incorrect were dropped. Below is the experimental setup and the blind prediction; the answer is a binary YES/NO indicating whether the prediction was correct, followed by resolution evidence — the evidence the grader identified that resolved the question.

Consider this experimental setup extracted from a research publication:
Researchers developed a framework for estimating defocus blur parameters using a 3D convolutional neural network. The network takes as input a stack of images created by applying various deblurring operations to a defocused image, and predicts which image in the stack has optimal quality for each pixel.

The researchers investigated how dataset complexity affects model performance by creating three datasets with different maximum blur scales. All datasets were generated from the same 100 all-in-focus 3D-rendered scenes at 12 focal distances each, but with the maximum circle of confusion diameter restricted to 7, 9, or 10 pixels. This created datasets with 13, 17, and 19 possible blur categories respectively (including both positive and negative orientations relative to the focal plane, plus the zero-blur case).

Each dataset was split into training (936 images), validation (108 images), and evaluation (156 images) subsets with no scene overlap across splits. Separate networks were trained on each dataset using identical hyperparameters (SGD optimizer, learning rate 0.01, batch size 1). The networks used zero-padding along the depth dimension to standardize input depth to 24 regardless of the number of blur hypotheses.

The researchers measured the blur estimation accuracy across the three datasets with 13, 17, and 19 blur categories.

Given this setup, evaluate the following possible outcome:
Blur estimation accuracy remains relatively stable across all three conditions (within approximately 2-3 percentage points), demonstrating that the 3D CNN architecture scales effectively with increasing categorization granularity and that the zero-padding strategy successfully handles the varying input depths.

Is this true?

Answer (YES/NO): YES